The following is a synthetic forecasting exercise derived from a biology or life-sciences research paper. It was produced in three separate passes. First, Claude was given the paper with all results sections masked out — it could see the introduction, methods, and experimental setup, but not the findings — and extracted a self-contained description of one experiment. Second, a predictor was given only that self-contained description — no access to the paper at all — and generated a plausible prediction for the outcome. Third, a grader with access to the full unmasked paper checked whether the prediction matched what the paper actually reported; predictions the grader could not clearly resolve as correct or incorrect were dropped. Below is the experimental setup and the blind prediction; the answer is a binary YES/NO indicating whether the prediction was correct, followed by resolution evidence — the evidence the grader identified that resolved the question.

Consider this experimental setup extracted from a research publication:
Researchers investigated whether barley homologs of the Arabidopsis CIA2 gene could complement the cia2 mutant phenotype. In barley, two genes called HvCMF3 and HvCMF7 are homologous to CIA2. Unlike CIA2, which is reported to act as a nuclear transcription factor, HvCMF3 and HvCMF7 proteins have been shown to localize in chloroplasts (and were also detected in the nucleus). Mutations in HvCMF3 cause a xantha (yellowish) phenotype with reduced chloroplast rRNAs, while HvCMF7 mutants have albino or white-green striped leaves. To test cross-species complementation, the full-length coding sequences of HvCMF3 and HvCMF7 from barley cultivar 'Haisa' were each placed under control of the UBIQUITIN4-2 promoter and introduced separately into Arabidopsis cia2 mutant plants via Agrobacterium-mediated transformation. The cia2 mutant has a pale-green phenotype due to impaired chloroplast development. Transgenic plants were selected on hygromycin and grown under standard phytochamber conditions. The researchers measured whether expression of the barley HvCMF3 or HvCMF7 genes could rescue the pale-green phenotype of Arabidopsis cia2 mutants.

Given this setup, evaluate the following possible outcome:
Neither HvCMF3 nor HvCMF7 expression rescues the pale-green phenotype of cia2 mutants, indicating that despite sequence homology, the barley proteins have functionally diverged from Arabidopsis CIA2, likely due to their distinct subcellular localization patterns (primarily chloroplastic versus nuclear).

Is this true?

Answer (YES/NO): NO